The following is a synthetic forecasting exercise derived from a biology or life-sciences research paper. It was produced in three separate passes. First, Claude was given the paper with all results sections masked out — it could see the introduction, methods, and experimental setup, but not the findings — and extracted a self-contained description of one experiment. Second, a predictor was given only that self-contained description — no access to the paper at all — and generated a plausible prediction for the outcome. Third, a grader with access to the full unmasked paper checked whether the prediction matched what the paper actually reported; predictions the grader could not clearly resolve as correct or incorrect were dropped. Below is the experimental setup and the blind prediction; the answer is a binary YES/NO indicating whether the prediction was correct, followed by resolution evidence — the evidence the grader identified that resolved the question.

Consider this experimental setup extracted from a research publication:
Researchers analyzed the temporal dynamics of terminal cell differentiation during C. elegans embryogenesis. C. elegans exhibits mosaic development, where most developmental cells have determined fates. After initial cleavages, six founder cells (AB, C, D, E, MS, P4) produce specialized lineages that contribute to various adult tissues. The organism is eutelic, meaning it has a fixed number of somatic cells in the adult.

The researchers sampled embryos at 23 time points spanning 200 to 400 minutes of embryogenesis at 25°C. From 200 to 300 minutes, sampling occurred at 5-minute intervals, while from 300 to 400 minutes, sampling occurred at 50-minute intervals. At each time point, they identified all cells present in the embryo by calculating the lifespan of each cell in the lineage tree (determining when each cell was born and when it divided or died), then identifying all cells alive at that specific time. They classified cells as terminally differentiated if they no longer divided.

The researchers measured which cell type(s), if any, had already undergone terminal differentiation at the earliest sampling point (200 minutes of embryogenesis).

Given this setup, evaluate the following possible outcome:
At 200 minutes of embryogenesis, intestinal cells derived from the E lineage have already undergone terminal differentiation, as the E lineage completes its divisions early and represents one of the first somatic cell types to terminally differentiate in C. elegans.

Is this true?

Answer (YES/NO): NO